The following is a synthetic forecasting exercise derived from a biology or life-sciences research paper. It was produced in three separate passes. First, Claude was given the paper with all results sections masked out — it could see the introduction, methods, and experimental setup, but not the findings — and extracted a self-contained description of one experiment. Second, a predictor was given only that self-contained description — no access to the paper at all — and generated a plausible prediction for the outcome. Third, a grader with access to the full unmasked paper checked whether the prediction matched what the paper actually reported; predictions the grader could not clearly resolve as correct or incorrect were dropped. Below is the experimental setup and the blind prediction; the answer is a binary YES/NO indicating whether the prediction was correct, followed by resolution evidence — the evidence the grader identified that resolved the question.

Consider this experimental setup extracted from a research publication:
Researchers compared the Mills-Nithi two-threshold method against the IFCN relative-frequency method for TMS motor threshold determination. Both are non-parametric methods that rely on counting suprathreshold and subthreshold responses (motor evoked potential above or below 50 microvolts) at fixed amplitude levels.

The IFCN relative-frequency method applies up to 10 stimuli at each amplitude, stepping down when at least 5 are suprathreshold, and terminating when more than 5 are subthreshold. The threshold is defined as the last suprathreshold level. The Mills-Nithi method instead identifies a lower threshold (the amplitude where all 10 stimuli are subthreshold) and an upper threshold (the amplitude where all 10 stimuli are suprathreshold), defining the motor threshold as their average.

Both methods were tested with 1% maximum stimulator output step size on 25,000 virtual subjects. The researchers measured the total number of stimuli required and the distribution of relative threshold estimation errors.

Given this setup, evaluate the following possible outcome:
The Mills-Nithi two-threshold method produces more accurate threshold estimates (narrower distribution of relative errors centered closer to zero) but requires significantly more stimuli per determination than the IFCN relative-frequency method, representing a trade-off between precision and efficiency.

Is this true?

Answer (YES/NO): NO